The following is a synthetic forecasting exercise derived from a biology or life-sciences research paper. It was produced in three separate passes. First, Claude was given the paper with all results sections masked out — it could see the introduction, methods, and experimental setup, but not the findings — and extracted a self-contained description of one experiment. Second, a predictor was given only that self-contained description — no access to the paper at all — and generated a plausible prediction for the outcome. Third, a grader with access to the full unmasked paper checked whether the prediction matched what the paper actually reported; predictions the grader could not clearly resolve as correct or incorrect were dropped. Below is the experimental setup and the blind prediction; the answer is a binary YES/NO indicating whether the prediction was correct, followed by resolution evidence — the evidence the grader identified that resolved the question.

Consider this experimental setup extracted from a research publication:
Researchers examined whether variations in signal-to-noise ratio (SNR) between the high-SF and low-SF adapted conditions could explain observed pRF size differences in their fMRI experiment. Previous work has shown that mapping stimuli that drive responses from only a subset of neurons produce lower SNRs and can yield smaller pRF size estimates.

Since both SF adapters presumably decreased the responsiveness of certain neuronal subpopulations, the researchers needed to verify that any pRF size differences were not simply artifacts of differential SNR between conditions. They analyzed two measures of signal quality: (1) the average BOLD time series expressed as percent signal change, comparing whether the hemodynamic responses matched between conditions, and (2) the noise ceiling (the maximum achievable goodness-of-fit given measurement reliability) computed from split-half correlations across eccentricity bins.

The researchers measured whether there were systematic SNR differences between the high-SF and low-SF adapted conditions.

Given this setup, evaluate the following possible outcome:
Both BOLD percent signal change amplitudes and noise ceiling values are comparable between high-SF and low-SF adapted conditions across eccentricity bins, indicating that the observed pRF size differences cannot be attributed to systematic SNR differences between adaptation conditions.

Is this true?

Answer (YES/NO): YES